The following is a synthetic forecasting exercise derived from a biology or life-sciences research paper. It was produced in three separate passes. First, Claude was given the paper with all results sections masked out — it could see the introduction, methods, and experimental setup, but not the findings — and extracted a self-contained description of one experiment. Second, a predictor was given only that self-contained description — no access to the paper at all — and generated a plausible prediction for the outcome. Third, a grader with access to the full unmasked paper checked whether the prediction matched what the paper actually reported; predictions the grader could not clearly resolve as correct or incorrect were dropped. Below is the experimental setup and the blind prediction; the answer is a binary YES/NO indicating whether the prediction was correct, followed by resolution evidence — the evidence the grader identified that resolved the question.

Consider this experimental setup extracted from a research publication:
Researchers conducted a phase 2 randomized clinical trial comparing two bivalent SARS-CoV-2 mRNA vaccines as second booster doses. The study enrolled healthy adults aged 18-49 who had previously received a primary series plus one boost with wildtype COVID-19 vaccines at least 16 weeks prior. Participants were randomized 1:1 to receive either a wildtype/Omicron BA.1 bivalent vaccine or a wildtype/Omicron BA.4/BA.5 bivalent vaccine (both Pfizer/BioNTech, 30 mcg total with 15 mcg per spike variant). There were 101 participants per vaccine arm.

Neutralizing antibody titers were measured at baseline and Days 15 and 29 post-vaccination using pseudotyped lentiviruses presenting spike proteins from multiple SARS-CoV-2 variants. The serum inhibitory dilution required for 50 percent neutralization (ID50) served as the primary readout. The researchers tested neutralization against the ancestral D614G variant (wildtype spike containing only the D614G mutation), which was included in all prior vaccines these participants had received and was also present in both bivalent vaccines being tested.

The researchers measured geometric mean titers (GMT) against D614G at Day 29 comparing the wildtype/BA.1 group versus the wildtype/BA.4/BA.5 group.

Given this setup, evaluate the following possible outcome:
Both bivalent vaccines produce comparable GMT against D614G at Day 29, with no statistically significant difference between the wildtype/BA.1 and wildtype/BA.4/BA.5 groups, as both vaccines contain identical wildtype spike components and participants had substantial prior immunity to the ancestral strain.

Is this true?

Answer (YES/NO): YES